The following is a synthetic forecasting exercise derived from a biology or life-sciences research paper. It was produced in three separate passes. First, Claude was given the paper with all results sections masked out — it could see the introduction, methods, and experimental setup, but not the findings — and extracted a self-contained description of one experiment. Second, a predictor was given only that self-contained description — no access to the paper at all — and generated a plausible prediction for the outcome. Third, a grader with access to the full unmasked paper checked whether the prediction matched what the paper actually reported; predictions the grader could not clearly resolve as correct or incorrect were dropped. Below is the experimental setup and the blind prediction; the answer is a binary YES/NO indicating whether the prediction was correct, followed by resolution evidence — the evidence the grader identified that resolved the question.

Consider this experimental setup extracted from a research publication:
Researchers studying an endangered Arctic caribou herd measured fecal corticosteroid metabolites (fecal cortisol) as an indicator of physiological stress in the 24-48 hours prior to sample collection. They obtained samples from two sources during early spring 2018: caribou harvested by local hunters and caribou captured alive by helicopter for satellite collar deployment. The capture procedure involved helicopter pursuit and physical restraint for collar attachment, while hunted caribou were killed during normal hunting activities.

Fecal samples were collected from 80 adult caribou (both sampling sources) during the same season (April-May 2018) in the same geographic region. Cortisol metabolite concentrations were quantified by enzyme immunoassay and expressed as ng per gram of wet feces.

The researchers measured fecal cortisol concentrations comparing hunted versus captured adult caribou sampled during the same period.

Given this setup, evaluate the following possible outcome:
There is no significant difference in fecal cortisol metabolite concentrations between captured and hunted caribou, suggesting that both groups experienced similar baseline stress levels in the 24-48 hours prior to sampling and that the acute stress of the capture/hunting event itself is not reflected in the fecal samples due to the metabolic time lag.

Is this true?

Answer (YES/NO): NO